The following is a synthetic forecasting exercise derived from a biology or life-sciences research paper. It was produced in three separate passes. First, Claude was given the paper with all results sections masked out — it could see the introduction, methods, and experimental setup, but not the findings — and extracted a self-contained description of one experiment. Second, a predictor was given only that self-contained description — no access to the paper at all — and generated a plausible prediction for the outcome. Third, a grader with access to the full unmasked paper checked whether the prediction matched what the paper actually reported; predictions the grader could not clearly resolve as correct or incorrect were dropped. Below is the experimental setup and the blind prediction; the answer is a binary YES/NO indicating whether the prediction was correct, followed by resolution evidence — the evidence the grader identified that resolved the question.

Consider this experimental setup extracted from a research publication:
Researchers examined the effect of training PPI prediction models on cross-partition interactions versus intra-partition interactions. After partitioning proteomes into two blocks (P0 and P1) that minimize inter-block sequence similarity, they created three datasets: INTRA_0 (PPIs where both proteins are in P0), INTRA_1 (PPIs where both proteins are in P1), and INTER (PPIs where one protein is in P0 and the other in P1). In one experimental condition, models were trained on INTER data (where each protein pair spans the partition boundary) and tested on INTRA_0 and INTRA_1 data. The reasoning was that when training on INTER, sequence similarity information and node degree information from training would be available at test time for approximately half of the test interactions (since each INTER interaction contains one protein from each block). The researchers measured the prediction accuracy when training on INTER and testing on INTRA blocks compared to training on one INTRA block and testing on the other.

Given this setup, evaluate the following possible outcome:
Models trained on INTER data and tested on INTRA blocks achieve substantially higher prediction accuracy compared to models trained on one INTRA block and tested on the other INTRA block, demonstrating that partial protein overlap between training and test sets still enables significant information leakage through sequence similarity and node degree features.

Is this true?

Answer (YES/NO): YES